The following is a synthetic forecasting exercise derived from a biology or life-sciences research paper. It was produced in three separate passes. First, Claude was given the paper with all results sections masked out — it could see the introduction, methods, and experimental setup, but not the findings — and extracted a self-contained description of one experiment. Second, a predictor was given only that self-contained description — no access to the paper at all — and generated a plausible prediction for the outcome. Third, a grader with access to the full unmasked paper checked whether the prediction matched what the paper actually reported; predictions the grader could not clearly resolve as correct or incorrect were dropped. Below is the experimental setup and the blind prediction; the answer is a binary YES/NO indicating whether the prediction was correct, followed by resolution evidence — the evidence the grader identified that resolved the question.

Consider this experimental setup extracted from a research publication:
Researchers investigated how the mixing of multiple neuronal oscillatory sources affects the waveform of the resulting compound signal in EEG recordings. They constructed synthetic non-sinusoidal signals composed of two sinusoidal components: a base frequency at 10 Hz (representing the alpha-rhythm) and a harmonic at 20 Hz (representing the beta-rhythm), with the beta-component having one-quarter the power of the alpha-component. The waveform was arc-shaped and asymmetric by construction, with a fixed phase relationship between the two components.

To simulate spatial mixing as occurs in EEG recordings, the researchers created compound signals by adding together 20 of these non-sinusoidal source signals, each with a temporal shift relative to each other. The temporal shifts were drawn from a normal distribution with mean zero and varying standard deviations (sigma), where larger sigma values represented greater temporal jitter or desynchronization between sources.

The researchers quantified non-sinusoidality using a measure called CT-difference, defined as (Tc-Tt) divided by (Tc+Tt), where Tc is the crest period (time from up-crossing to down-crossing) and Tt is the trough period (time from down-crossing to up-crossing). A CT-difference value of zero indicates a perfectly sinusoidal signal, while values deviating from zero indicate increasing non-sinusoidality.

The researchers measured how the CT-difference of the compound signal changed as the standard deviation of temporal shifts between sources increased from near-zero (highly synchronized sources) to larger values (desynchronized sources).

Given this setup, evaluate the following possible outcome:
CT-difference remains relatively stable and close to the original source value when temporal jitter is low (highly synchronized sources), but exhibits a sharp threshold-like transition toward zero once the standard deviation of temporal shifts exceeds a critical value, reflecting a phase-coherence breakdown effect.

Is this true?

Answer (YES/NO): NO